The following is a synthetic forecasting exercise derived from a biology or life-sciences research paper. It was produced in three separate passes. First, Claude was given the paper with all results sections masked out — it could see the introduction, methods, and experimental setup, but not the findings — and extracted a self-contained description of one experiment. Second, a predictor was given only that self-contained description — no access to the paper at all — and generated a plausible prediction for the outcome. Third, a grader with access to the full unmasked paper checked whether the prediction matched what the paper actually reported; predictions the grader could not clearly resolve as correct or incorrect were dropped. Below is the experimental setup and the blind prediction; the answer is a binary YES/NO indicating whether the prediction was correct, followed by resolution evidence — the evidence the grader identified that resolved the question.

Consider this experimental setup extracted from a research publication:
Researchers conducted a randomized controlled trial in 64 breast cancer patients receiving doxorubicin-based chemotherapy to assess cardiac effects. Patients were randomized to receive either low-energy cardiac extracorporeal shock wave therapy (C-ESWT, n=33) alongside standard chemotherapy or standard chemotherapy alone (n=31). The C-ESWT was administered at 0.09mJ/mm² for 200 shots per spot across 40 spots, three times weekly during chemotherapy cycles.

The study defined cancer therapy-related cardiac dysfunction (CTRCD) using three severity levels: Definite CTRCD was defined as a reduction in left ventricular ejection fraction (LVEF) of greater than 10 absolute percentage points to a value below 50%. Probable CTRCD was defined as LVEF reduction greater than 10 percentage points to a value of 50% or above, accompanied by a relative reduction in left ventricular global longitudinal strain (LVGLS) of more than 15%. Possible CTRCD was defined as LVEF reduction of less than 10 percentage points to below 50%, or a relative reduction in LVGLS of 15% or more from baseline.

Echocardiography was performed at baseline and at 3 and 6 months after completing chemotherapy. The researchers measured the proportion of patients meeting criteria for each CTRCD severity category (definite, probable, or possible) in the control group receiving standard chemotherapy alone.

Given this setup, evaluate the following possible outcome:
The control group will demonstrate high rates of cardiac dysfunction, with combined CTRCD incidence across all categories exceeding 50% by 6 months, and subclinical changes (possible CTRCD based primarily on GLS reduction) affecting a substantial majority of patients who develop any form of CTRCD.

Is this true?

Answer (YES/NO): NO